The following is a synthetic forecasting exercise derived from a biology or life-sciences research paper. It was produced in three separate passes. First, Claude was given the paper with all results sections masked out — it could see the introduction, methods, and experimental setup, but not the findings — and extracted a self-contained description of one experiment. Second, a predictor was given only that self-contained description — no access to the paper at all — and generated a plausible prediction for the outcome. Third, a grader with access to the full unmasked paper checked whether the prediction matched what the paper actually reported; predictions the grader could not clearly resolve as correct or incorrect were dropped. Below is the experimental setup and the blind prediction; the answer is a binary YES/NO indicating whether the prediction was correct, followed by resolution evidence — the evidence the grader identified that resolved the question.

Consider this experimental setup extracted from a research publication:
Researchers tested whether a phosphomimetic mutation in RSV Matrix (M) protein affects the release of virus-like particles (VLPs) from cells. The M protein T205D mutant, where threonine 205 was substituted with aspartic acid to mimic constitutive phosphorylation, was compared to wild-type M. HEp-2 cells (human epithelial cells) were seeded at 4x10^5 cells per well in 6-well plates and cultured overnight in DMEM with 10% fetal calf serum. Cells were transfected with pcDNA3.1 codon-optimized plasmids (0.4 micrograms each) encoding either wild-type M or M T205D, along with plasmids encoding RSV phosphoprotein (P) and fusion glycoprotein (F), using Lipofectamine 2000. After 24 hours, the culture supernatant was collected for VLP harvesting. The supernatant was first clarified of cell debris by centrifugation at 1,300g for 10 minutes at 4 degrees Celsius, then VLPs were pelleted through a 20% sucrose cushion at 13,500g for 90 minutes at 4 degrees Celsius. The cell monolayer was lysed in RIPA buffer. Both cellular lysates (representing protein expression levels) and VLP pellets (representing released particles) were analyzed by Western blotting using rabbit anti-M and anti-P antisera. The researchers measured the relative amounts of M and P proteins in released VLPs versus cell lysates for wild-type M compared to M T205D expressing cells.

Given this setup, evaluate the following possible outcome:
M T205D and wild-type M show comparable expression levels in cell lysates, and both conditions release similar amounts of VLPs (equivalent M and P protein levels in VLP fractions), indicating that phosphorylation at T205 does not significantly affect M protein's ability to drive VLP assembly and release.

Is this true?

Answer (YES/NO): NO